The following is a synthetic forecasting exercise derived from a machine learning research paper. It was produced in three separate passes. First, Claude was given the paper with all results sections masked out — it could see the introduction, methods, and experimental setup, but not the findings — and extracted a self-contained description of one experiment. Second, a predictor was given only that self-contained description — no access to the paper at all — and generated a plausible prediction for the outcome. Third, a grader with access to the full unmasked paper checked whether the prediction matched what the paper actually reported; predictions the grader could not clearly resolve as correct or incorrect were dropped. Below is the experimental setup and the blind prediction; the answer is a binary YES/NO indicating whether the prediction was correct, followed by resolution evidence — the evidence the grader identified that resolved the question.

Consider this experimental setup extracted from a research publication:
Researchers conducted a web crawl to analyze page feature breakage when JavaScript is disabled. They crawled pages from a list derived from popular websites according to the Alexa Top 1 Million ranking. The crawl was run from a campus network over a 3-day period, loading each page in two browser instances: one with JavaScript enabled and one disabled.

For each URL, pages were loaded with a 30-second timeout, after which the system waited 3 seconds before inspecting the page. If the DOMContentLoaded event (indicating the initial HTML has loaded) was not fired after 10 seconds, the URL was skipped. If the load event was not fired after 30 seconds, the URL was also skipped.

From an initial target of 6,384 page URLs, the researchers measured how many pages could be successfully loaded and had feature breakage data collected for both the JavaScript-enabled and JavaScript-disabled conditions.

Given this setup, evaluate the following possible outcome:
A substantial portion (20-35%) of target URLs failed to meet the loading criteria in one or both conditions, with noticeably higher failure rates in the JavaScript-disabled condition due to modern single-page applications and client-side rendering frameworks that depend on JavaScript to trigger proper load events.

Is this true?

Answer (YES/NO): NO